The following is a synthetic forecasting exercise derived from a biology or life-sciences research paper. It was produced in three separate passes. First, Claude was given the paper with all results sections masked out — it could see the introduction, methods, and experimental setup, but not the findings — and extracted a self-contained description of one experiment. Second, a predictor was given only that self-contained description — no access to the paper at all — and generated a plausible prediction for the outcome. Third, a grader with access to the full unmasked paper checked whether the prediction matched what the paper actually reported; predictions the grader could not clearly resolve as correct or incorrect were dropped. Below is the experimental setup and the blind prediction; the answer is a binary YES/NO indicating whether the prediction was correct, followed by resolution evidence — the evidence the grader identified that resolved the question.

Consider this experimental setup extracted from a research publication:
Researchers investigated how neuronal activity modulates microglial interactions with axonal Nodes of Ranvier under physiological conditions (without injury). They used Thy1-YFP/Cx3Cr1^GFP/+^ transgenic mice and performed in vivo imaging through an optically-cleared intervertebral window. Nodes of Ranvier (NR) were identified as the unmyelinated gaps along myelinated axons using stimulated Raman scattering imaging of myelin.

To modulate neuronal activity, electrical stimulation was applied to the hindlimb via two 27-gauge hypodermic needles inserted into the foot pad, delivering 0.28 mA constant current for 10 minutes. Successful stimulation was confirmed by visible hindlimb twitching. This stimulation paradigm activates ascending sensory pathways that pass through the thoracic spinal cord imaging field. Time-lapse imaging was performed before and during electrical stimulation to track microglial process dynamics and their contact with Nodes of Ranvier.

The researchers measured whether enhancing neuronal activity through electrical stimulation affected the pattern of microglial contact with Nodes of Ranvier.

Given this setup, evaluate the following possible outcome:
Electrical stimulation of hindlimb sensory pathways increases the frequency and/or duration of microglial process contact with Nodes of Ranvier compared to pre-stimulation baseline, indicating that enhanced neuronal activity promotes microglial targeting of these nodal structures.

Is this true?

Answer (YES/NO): YES